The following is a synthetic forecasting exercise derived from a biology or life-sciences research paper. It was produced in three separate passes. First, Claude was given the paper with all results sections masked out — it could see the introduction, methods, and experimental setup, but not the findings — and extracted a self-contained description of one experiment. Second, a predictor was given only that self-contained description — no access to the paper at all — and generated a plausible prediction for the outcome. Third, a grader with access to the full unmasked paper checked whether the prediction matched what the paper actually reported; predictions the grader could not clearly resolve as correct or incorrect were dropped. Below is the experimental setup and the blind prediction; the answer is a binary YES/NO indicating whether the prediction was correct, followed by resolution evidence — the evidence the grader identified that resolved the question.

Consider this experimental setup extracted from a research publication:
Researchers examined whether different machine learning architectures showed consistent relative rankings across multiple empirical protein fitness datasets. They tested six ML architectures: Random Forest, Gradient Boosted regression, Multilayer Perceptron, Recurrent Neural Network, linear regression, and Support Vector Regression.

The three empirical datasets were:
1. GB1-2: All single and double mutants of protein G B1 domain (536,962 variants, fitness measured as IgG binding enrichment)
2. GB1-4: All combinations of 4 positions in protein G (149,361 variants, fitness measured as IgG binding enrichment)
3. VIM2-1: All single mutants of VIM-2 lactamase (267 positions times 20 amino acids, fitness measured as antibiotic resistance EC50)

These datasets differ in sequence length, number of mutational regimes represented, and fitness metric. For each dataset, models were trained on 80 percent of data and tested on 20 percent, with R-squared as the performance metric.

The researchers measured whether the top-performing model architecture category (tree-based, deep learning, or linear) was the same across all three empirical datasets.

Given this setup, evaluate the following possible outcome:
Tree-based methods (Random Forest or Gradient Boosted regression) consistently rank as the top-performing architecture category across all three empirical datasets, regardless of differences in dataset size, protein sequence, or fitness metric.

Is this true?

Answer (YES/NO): YES